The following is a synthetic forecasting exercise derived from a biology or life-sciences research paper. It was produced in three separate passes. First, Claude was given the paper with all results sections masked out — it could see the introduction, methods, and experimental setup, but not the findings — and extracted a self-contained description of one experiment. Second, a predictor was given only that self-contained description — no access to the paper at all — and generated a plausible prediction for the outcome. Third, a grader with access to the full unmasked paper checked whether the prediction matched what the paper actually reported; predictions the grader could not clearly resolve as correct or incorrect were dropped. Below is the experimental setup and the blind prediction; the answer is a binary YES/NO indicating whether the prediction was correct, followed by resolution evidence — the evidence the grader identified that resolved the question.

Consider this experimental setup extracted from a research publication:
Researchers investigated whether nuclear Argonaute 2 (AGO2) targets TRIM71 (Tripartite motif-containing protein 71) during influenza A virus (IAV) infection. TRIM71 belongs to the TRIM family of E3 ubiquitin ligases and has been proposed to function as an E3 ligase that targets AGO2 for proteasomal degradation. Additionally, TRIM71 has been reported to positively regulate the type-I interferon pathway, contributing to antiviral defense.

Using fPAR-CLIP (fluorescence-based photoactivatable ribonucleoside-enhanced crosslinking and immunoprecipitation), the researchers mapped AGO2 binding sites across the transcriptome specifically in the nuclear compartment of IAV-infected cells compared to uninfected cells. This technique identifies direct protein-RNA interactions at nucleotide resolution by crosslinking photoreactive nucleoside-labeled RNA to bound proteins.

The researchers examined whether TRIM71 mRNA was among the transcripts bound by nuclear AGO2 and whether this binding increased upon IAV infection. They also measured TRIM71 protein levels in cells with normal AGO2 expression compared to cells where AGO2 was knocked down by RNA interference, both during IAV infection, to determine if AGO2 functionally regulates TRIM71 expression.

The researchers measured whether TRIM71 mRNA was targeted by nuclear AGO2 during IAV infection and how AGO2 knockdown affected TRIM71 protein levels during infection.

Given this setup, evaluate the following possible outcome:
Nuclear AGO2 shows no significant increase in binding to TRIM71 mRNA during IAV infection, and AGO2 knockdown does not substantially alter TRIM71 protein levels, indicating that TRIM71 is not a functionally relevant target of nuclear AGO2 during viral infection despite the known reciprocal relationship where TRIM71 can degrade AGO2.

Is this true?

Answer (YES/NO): NO